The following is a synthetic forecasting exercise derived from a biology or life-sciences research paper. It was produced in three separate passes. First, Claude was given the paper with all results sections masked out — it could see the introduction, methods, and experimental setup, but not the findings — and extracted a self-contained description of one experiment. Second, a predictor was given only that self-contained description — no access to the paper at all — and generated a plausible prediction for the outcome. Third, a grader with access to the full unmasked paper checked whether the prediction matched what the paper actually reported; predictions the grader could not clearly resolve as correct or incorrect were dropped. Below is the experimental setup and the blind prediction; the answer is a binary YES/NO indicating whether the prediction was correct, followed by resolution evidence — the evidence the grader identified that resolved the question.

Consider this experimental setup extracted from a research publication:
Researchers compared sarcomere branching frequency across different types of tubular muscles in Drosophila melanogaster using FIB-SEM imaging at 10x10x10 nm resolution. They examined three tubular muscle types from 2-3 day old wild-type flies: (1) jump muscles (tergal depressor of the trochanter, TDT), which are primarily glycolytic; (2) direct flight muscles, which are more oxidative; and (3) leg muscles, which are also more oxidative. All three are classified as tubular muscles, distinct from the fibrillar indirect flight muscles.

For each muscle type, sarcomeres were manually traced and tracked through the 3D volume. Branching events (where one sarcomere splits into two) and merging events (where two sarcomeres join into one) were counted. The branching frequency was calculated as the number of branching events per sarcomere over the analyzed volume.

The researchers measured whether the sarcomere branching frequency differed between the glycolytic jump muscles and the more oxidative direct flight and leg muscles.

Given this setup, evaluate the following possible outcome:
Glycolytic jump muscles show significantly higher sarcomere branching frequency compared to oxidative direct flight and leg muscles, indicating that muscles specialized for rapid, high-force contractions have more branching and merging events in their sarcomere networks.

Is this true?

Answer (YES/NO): NO